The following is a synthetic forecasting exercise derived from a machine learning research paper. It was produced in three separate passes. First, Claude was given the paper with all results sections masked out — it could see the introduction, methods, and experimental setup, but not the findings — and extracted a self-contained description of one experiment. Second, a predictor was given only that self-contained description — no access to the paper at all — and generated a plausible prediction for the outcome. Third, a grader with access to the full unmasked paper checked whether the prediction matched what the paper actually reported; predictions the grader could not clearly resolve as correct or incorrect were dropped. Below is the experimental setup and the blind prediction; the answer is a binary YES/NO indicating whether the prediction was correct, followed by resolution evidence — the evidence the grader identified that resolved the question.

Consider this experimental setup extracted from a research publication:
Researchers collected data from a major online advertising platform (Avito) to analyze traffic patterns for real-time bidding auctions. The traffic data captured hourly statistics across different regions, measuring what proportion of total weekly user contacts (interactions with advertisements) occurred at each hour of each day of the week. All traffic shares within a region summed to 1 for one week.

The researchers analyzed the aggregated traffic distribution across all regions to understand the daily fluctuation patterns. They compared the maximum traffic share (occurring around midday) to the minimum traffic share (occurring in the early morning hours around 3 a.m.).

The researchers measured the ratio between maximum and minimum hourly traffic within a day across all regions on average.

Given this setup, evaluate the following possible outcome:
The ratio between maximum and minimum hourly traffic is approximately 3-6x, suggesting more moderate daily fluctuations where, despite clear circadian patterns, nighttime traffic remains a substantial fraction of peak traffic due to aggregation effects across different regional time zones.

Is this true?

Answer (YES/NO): NO